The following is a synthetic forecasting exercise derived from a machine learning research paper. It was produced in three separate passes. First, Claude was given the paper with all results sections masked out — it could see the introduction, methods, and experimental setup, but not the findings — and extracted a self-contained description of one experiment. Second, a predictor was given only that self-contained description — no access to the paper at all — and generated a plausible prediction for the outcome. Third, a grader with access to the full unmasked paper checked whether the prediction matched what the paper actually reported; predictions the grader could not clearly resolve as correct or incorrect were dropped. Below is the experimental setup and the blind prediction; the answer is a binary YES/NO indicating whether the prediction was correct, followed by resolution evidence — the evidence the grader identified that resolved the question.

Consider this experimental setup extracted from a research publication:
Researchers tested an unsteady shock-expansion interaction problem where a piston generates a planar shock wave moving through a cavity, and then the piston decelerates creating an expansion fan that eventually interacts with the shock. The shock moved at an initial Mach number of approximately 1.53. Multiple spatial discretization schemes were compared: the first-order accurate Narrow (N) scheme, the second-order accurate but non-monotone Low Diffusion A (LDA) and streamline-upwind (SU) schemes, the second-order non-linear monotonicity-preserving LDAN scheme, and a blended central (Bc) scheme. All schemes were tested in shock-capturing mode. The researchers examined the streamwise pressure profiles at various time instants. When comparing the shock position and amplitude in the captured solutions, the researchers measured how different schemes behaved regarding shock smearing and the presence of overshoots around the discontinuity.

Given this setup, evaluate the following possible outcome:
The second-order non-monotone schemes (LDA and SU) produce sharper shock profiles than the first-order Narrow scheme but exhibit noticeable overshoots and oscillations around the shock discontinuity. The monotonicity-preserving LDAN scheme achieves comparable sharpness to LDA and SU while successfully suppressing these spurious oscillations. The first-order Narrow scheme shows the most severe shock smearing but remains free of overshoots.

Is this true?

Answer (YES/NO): YES